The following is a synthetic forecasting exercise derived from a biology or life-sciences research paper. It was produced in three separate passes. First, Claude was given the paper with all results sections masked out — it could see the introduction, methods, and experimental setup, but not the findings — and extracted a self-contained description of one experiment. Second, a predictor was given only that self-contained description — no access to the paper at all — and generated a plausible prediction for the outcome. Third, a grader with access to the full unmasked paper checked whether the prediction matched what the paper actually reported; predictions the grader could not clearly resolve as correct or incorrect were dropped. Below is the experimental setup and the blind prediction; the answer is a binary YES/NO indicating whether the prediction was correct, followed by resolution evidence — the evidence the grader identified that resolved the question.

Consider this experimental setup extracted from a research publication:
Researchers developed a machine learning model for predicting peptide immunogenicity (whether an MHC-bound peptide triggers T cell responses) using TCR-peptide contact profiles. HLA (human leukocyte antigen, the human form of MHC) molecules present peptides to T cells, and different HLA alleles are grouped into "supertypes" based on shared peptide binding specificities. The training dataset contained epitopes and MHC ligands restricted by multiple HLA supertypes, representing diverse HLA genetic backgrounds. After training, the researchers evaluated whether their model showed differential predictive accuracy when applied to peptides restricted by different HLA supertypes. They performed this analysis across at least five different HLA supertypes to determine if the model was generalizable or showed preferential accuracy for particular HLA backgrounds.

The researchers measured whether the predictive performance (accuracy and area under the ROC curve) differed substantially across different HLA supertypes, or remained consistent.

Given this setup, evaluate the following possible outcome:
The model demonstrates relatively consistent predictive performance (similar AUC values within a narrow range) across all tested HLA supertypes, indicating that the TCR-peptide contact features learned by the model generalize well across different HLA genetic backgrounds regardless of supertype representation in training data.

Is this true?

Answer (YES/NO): NO